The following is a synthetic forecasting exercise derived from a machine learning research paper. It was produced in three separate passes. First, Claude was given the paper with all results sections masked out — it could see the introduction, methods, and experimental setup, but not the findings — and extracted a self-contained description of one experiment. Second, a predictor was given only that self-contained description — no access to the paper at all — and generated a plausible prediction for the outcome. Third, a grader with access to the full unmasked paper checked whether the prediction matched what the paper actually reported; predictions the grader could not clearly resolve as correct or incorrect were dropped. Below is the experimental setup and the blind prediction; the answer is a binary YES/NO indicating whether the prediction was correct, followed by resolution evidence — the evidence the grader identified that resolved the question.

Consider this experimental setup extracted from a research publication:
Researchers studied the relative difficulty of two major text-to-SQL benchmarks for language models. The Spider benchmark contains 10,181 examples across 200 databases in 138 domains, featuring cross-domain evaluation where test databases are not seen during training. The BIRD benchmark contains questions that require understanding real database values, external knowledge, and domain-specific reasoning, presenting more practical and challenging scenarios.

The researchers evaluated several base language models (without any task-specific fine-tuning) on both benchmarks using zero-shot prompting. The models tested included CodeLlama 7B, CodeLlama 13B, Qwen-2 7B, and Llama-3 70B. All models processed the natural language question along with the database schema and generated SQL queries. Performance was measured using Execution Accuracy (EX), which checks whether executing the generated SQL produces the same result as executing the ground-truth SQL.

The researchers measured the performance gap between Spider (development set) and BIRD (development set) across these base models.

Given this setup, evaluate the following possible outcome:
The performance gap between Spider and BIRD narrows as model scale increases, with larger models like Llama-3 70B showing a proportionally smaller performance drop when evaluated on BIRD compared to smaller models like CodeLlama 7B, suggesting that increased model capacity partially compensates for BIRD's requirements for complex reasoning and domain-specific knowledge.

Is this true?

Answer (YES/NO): NO